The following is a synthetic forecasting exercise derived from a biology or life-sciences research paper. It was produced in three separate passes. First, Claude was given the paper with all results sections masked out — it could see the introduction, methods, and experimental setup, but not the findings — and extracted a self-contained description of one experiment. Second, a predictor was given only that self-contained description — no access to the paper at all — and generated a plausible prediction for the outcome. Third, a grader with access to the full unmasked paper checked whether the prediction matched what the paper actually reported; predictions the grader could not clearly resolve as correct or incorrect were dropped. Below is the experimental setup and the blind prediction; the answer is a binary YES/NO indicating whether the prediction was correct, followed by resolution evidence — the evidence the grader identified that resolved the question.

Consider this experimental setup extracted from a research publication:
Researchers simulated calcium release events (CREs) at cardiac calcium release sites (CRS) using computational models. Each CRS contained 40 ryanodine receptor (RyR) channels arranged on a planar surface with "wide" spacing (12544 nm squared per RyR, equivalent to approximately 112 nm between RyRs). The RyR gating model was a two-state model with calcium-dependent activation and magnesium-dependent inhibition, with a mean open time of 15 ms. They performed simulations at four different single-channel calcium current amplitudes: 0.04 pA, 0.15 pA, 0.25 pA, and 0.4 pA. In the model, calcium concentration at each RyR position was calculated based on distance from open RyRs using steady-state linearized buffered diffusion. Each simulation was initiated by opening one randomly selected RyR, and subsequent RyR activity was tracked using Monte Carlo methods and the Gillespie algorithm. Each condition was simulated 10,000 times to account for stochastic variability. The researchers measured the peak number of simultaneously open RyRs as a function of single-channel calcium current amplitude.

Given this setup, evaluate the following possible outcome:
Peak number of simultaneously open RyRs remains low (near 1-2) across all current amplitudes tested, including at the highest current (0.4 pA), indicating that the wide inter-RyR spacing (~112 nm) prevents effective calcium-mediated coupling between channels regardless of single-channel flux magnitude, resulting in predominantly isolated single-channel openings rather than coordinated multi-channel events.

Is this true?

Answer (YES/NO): NO